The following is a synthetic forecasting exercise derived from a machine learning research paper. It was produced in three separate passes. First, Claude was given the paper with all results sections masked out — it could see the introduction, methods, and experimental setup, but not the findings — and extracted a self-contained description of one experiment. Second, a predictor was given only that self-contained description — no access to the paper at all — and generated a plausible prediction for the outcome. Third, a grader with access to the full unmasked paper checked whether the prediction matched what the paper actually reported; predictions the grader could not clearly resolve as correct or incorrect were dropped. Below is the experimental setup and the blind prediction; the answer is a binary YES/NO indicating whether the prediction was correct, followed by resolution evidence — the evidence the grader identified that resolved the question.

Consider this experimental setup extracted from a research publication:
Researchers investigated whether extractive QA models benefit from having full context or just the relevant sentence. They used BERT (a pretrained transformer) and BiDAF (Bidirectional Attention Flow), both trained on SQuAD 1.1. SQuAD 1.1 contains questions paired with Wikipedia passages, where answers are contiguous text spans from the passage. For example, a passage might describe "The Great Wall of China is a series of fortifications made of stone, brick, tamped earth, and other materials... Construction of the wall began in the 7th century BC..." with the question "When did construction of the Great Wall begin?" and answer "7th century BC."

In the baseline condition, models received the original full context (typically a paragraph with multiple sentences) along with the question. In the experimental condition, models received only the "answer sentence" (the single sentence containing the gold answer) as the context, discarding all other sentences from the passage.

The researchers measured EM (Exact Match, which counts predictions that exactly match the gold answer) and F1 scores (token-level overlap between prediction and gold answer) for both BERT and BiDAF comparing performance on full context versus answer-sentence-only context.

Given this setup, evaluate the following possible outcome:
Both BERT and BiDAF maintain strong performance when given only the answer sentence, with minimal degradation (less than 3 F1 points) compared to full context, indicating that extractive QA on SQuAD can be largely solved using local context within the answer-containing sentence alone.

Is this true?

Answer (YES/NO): NO